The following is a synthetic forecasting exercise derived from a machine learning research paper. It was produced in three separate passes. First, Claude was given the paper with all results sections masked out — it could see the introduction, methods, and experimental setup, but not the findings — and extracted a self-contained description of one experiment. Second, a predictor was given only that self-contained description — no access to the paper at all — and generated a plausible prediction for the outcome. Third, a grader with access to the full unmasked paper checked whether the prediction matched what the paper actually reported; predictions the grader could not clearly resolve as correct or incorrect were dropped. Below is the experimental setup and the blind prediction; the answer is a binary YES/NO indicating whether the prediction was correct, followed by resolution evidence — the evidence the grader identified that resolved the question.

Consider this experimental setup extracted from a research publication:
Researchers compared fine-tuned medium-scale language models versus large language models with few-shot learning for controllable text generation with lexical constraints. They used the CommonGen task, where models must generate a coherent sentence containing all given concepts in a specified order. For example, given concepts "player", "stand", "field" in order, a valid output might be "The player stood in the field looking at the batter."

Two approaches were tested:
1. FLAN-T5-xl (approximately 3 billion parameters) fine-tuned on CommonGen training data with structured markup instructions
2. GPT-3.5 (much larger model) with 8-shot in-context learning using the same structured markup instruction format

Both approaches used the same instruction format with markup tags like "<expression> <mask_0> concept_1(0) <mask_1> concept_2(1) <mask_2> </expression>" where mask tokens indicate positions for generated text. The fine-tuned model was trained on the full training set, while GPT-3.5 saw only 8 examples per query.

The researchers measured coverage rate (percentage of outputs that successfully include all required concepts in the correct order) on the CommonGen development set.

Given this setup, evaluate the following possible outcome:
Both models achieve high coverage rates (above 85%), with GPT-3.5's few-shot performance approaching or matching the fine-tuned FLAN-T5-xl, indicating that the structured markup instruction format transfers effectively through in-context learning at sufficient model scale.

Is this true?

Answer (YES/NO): YES